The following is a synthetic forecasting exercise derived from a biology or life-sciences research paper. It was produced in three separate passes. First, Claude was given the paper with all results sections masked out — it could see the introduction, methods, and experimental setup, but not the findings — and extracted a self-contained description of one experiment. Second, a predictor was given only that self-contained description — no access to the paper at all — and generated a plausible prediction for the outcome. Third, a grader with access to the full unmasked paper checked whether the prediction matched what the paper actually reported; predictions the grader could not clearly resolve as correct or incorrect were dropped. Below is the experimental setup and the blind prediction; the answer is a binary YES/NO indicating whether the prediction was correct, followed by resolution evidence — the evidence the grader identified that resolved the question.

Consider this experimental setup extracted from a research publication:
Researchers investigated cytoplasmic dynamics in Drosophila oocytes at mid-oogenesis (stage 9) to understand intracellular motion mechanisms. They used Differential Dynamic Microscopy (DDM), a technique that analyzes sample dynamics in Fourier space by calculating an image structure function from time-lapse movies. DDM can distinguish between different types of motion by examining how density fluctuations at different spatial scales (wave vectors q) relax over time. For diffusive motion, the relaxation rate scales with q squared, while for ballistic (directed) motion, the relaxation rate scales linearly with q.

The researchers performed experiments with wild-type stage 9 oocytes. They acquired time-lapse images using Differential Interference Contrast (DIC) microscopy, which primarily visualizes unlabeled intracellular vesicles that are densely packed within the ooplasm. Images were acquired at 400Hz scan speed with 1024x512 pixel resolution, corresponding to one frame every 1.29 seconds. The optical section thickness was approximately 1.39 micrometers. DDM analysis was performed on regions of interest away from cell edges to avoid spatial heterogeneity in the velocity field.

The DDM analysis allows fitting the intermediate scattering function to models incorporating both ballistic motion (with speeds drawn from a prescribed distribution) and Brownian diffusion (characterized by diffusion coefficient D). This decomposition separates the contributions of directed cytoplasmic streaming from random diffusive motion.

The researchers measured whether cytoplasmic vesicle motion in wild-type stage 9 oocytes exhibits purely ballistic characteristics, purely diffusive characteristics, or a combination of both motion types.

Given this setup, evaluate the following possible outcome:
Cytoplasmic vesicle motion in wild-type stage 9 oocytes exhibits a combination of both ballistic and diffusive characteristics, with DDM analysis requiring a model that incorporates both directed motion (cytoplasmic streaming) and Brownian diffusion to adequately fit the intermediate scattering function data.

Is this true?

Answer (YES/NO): YES